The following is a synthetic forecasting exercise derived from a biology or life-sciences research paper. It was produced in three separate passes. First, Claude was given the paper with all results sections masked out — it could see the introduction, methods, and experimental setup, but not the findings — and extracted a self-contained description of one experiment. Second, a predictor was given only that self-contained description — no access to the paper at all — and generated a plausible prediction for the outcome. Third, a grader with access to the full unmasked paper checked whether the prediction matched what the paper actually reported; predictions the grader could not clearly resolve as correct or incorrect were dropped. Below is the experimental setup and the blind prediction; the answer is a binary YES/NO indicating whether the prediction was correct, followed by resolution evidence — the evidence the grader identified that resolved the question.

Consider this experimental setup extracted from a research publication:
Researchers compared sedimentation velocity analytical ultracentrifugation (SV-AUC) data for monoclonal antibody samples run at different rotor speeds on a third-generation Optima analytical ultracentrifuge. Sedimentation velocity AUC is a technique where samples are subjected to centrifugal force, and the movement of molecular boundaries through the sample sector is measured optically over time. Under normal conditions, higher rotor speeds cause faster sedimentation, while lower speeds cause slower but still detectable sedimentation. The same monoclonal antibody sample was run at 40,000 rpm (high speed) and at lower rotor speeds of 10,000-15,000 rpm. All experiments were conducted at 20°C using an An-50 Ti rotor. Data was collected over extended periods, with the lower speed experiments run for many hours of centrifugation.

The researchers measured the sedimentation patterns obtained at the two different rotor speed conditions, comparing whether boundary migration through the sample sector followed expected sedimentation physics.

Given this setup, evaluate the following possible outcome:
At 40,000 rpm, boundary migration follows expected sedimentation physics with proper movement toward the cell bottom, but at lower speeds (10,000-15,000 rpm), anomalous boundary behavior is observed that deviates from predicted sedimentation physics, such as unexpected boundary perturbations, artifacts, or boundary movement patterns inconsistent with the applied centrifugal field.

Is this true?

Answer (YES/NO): YES